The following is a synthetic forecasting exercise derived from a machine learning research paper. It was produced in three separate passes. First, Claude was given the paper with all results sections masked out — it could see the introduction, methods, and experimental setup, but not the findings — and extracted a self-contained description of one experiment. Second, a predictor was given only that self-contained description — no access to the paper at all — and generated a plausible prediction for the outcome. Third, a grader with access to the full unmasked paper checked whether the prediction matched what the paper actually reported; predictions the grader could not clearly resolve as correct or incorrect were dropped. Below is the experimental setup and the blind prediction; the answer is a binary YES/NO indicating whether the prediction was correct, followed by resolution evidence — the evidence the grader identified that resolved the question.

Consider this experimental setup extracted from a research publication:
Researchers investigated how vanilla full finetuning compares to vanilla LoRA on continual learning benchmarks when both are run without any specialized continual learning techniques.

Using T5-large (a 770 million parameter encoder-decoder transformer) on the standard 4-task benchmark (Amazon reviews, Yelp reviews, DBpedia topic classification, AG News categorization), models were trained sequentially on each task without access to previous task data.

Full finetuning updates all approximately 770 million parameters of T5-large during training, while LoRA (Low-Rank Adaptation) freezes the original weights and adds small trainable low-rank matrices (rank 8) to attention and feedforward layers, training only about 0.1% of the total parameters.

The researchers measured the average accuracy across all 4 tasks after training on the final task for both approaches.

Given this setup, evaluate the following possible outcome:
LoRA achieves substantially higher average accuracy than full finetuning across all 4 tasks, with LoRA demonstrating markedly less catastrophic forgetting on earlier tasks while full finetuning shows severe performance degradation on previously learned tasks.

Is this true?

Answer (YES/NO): NO